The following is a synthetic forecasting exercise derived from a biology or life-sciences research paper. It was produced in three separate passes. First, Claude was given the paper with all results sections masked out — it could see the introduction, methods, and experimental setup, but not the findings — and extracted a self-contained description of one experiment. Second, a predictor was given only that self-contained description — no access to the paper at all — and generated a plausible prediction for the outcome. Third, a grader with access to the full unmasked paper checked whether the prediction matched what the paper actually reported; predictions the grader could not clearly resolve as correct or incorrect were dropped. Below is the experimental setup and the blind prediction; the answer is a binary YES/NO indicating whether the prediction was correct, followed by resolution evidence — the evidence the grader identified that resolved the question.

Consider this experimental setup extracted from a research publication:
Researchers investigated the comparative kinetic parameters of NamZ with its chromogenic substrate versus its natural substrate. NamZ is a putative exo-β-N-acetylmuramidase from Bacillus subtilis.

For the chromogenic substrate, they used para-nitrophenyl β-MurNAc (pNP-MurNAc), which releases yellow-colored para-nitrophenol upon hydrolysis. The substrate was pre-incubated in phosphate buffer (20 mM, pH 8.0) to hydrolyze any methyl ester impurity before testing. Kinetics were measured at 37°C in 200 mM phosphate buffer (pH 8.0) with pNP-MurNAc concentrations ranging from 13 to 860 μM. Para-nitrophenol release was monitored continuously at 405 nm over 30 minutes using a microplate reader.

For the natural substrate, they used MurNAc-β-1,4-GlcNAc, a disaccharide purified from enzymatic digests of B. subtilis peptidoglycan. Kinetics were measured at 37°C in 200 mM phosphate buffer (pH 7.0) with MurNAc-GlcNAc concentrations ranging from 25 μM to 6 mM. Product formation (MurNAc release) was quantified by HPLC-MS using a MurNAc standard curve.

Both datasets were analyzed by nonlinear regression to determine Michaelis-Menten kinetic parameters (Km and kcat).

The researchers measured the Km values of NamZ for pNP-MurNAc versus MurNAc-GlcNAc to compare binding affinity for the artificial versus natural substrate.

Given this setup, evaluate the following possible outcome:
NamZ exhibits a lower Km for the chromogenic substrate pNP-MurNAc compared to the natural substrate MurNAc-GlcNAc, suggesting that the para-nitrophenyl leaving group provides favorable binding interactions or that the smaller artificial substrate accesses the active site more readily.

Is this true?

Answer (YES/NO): YES